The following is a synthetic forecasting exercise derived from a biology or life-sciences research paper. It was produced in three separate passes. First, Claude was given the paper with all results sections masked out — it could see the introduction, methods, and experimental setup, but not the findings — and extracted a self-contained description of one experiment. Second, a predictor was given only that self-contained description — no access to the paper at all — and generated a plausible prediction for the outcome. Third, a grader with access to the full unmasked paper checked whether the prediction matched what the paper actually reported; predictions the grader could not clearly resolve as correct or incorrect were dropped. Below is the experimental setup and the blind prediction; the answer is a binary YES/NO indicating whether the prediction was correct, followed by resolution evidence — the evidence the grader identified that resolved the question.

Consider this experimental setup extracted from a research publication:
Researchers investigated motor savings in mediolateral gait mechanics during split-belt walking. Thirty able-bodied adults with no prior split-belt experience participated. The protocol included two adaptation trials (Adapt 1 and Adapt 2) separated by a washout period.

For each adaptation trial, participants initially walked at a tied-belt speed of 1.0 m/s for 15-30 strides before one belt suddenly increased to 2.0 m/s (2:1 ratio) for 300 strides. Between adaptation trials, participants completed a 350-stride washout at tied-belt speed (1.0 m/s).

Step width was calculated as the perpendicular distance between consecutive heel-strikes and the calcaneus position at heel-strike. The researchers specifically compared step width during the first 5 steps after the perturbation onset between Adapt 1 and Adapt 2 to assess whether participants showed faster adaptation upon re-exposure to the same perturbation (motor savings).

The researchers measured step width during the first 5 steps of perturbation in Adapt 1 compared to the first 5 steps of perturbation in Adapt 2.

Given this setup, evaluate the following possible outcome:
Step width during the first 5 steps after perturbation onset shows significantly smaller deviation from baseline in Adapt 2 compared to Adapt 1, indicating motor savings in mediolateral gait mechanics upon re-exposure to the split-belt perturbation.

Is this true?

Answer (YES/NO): YES